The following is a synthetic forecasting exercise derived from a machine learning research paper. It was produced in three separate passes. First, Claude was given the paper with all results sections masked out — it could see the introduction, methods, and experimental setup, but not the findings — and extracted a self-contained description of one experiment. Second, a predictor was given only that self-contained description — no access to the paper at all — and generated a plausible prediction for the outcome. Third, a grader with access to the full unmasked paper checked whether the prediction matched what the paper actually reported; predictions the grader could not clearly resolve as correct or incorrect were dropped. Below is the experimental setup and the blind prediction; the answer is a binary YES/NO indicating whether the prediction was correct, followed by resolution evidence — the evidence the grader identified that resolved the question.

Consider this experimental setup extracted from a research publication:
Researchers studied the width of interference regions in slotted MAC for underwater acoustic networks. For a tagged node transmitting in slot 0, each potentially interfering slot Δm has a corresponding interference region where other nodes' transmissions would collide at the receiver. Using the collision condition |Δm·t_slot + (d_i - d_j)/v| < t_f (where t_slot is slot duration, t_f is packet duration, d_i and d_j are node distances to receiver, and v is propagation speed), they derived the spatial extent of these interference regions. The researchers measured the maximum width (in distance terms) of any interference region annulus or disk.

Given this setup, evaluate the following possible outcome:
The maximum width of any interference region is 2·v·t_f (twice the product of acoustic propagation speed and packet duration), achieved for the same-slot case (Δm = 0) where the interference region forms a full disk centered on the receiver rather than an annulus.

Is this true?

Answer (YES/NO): NO